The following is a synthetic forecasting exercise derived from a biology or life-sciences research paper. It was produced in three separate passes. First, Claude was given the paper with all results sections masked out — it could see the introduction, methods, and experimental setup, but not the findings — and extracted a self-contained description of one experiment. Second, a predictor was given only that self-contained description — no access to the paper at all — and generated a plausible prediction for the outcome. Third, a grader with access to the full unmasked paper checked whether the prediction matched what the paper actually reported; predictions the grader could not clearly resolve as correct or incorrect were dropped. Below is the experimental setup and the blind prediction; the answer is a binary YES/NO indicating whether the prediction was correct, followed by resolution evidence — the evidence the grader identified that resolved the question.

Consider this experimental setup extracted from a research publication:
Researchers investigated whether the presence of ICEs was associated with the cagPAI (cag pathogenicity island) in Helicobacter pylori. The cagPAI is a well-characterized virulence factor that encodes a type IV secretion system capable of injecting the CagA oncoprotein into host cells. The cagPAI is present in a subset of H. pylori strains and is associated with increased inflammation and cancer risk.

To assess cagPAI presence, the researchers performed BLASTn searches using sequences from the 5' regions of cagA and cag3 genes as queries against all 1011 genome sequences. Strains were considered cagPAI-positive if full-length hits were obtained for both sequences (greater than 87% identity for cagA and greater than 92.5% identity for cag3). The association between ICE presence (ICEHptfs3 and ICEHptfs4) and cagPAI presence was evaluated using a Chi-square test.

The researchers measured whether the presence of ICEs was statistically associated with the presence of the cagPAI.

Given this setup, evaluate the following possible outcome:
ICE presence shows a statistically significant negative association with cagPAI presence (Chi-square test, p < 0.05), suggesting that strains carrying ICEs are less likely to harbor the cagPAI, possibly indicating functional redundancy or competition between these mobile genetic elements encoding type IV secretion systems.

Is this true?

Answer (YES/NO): NO